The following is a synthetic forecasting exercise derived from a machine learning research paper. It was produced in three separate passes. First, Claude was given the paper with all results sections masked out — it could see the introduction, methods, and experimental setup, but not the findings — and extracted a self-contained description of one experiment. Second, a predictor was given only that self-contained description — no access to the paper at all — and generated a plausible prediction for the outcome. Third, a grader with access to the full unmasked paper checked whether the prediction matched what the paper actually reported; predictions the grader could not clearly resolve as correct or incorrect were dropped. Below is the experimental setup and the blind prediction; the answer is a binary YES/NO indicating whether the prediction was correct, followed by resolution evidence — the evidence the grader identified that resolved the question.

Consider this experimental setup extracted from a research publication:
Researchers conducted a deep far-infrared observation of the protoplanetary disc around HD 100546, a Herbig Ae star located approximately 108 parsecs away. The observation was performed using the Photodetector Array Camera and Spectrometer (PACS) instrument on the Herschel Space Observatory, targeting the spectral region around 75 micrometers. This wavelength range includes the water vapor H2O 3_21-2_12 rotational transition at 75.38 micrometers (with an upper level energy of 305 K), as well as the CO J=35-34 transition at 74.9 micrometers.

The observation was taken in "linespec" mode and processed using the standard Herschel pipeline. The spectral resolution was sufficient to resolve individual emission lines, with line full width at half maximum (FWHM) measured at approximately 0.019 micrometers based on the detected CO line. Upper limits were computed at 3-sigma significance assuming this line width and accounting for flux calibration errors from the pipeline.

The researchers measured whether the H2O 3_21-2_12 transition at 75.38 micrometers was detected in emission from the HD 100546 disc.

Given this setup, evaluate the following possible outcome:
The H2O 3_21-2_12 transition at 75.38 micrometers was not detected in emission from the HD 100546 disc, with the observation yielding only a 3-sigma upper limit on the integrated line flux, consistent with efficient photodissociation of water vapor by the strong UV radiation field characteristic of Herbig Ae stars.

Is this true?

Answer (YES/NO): YES